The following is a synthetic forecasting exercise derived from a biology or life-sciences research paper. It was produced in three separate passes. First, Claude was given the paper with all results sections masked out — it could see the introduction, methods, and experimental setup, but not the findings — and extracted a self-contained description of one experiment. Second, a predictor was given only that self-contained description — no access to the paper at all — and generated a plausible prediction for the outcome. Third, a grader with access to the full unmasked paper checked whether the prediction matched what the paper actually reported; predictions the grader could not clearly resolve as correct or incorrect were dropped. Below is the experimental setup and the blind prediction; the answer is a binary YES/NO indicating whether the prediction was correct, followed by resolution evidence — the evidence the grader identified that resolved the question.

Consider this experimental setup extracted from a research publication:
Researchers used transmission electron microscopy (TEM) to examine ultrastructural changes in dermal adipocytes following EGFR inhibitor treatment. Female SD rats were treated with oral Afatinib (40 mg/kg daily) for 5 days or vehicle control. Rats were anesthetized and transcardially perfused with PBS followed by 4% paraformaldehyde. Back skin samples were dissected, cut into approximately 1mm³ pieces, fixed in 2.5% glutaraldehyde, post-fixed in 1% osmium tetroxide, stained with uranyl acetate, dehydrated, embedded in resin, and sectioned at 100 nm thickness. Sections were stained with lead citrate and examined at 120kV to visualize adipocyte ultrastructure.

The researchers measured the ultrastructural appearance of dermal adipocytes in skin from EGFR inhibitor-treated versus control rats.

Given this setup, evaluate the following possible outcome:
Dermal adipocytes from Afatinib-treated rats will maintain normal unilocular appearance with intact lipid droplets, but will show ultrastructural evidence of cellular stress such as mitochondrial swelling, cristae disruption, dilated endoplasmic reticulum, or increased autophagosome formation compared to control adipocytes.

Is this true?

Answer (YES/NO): NO